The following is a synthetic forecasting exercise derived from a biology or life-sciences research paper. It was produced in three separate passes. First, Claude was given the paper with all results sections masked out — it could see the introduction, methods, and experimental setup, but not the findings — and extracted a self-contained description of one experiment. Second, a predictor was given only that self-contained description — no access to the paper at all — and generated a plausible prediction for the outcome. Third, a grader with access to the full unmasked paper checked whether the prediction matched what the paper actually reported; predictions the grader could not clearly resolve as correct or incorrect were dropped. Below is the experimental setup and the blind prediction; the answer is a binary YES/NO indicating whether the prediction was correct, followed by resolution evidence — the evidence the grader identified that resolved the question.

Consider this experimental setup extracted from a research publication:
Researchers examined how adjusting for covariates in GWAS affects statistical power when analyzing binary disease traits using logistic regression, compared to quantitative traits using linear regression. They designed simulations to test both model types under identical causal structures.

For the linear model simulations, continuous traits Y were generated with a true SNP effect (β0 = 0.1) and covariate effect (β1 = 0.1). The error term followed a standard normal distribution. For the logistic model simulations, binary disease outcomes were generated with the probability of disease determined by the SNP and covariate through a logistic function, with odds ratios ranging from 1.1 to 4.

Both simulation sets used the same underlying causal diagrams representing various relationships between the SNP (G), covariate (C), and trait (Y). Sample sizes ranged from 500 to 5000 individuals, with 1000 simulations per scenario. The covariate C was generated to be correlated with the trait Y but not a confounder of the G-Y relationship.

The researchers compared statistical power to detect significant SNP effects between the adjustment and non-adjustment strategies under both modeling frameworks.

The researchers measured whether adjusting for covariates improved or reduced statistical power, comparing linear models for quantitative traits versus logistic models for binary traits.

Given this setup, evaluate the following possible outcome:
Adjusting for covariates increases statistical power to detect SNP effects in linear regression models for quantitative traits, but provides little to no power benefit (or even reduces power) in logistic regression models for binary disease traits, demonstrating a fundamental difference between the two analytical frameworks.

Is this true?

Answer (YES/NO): YES